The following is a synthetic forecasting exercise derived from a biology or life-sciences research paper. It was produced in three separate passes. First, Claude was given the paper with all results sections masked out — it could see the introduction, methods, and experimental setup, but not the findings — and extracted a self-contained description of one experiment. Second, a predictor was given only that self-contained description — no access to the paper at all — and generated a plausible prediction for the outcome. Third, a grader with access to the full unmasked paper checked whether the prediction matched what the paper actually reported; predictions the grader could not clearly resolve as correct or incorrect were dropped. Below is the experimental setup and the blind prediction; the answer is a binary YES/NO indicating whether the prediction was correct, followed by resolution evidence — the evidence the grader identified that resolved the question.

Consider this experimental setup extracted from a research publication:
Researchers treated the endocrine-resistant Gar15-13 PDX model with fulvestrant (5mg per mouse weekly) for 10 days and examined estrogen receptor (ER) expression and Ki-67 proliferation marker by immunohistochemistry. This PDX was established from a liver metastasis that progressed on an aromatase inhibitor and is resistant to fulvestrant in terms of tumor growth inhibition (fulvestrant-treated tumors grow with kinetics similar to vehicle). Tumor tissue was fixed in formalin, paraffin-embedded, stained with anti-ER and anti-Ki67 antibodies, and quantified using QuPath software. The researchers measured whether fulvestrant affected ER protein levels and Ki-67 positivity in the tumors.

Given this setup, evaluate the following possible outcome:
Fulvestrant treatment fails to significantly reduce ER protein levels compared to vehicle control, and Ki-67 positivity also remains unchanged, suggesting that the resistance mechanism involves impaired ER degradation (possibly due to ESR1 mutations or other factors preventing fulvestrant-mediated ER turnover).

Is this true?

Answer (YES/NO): NO